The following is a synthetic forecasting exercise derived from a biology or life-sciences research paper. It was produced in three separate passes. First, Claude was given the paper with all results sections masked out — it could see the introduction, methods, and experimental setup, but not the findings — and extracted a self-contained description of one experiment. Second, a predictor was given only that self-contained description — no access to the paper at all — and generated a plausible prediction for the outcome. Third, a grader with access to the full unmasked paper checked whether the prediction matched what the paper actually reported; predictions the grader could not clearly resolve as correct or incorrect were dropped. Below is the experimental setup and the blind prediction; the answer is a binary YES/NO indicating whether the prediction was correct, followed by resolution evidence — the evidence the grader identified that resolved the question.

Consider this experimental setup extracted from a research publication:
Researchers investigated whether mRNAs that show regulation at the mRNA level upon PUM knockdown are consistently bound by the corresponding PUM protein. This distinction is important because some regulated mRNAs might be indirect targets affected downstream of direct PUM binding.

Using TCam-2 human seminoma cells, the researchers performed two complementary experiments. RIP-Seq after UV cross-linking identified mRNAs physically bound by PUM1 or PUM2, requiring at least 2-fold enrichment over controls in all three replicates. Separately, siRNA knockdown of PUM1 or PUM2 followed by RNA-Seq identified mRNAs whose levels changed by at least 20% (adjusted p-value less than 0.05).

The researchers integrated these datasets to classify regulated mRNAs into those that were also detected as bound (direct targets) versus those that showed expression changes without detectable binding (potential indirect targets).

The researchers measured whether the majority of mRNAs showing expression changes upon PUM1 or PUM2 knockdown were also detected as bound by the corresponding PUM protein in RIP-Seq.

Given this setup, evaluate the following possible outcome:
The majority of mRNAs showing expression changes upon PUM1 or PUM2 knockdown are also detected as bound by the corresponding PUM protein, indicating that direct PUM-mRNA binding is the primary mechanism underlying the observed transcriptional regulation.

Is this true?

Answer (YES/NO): NO